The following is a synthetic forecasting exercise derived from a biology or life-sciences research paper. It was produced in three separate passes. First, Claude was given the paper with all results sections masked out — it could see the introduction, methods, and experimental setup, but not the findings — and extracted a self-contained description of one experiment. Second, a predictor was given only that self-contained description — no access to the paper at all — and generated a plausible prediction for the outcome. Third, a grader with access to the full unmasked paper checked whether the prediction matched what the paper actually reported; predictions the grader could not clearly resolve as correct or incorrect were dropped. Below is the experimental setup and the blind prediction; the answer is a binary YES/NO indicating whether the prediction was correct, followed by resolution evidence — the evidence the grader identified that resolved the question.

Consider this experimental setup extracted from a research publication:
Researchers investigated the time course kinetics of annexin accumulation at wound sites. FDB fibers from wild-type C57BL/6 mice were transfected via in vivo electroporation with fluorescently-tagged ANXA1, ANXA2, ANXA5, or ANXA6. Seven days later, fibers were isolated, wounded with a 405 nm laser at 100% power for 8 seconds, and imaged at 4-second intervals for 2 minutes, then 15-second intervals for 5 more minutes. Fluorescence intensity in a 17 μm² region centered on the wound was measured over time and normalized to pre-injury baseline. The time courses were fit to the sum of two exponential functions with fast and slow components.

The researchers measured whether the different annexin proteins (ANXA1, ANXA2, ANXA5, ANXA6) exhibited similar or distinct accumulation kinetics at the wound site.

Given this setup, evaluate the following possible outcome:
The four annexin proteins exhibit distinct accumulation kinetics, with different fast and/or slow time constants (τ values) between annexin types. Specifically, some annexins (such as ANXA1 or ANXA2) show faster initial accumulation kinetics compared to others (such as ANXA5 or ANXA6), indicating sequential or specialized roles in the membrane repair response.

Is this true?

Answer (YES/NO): NO